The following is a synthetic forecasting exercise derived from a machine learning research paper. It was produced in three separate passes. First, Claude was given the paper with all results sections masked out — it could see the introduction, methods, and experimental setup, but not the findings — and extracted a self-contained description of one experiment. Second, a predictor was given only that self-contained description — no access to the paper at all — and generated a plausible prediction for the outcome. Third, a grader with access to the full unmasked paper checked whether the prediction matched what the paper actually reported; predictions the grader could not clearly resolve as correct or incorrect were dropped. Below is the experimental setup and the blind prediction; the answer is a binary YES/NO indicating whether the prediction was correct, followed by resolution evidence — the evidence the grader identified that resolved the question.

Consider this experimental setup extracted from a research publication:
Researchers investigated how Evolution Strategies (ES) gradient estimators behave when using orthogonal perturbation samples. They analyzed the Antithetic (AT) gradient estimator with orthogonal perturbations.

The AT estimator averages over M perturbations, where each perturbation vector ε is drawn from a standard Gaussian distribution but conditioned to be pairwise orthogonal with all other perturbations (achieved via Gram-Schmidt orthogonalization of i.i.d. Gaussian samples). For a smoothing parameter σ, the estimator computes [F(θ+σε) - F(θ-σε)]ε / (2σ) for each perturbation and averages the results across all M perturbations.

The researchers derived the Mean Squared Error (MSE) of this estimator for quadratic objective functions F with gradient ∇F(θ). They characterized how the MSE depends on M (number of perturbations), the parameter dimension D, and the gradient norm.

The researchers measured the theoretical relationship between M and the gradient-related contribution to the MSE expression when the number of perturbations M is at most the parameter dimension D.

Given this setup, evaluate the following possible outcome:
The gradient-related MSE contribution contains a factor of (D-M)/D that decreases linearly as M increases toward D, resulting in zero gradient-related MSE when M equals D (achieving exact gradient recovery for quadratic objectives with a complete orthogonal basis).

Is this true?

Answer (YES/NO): NO